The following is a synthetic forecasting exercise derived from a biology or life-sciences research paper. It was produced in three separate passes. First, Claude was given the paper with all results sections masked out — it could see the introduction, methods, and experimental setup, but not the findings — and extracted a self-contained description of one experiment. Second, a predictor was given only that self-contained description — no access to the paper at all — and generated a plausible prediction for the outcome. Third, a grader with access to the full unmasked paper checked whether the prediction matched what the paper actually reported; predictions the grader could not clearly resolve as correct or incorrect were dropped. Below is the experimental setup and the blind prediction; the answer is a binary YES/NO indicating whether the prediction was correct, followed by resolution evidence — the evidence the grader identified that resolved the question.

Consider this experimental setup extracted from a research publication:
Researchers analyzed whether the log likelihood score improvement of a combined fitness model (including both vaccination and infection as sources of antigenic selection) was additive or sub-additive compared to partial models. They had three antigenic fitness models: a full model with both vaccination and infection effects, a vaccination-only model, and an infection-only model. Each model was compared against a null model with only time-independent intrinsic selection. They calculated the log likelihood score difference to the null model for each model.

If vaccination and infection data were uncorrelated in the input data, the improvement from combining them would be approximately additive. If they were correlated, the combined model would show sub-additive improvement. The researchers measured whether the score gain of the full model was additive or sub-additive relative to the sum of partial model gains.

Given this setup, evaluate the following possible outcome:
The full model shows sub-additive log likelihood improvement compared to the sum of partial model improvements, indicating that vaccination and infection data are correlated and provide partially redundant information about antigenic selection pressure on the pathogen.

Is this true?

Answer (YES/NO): YES